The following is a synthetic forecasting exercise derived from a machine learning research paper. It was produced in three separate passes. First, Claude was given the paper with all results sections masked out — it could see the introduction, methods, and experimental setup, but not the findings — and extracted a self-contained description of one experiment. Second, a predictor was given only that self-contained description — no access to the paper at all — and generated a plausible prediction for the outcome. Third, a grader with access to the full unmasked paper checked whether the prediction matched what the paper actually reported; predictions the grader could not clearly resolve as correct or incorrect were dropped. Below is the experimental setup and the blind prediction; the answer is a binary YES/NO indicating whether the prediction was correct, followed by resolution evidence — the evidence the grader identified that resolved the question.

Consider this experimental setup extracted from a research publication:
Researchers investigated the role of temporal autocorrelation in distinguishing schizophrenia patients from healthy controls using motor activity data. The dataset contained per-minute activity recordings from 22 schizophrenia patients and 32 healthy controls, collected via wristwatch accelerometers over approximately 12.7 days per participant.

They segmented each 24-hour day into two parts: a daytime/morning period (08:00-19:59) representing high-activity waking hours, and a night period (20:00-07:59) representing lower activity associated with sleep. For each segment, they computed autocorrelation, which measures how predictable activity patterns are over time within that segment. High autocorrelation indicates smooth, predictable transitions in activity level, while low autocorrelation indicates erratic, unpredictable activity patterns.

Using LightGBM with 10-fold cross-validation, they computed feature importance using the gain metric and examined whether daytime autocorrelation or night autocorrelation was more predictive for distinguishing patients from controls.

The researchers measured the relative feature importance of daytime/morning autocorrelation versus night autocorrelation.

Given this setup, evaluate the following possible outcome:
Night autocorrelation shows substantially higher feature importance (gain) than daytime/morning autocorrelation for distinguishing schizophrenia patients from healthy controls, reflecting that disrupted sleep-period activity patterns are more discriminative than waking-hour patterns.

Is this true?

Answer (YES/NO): YES